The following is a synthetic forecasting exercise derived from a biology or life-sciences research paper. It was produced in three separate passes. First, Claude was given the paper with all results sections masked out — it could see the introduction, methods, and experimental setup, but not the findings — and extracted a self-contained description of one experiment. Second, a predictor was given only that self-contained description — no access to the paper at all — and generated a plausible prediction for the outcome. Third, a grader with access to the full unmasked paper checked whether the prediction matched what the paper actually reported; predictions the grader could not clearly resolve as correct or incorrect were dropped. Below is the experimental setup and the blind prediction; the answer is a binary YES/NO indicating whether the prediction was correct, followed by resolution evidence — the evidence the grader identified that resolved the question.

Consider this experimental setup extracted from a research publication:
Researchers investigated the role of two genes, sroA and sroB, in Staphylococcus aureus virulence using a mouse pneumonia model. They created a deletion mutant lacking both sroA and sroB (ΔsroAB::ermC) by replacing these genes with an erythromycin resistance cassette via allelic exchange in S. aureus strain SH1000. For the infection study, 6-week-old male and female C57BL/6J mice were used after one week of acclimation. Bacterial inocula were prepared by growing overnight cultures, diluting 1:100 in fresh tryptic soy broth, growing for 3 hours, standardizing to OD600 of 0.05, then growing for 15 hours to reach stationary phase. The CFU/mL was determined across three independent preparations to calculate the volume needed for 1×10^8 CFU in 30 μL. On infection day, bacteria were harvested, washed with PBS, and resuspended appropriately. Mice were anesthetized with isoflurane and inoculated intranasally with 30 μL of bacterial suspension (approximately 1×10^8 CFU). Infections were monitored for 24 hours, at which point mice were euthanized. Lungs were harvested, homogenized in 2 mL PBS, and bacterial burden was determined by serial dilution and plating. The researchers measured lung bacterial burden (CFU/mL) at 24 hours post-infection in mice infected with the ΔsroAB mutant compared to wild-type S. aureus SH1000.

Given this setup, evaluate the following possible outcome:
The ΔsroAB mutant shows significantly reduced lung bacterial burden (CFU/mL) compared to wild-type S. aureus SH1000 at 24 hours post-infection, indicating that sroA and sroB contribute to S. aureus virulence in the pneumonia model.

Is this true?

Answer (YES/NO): NO